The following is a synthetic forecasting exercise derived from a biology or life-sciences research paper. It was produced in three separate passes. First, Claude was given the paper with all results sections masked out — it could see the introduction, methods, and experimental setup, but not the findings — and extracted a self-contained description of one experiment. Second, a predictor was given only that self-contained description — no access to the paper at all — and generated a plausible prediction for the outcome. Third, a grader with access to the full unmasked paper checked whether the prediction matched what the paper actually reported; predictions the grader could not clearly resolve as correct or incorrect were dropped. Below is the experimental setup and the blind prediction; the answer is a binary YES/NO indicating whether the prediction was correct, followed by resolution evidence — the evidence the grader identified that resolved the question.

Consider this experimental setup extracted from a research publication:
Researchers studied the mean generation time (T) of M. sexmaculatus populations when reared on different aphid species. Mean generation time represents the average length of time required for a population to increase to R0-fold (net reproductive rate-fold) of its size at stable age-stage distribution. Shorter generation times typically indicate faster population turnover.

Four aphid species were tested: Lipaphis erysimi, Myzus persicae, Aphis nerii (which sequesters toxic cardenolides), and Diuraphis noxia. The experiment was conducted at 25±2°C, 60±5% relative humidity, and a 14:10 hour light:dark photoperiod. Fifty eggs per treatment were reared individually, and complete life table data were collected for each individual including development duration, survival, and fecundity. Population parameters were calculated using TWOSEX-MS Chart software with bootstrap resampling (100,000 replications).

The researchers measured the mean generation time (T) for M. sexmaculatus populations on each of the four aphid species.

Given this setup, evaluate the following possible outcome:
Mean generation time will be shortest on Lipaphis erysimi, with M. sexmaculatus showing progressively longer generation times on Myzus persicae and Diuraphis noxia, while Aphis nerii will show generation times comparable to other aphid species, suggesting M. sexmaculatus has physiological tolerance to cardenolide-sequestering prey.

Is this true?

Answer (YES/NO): NO